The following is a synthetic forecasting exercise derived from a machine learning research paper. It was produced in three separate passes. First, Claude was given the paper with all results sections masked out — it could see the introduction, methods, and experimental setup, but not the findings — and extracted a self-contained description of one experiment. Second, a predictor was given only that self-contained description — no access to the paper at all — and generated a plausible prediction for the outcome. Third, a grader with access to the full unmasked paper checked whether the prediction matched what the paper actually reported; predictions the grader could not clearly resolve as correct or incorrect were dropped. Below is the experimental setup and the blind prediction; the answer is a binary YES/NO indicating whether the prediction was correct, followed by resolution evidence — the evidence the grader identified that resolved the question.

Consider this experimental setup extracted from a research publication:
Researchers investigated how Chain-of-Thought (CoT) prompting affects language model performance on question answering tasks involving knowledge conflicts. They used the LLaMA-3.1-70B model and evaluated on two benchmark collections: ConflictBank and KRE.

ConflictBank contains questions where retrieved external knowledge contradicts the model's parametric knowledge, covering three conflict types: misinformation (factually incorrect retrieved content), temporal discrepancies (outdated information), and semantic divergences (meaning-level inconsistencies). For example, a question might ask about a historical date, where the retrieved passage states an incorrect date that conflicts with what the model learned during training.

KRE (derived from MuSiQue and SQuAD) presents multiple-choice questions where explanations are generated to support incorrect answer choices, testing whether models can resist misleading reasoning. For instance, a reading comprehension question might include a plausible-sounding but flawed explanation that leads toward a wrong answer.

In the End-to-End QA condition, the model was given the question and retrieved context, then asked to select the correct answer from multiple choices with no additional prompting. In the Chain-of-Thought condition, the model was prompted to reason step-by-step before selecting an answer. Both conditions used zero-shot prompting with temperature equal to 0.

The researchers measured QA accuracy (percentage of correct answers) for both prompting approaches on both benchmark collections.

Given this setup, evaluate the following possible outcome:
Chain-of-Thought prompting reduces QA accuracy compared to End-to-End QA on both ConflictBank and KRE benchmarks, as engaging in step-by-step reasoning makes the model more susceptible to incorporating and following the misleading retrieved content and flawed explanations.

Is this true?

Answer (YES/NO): NO